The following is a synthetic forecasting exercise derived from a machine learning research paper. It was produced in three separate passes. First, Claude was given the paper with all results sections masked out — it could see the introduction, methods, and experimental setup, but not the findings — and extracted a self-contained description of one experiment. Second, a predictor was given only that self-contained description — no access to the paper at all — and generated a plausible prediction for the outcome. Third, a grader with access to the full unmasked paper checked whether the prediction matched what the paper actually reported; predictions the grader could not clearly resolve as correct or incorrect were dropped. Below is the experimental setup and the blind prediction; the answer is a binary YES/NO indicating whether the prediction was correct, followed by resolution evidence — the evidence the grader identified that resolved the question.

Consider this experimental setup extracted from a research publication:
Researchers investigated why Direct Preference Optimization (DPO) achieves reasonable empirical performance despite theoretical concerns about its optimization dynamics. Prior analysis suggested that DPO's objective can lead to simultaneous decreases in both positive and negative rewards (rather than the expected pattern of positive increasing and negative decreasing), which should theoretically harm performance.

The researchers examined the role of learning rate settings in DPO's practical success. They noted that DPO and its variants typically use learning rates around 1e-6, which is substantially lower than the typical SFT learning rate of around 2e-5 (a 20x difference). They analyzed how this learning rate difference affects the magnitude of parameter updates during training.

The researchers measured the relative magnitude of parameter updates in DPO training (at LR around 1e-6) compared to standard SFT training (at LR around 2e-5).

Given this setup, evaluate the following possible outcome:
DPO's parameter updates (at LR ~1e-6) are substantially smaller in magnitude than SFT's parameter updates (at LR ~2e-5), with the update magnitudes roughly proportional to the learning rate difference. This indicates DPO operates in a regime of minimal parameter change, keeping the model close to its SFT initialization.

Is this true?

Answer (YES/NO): NO